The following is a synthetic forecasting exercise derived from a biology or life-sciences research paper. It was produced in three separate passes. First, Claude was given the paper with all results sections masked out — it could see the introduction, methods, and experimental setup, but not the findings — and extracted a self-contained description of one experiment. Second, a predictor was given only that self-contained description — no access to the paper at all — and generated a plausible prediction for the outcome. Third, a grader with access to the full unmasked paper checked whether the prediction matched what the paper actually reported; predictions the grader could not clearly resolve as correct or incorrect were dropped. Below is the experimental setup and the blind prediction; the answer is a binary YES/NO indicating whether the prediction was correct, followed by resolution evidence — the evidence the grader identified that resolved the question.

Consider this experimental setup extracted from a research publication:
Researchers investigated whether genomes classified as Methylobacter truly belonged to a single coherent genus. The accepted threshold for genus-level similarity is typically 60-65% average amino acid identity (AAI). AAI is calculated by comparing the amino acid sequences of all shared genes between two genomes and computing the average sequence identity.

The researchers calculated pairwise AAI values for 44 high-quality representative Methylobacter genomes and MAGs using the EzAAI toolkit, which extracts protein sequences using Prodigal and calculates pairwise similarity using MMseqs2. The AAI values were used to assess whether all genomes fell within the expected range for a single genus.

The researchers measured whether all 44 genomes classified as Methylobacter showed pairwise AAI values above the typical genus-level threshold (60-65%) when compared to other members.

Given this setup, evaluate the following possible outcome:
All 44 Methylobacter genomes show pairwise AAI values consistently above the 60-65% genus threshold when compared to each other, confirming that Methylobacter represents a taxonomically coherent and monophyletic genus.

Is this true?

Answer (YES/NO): NO